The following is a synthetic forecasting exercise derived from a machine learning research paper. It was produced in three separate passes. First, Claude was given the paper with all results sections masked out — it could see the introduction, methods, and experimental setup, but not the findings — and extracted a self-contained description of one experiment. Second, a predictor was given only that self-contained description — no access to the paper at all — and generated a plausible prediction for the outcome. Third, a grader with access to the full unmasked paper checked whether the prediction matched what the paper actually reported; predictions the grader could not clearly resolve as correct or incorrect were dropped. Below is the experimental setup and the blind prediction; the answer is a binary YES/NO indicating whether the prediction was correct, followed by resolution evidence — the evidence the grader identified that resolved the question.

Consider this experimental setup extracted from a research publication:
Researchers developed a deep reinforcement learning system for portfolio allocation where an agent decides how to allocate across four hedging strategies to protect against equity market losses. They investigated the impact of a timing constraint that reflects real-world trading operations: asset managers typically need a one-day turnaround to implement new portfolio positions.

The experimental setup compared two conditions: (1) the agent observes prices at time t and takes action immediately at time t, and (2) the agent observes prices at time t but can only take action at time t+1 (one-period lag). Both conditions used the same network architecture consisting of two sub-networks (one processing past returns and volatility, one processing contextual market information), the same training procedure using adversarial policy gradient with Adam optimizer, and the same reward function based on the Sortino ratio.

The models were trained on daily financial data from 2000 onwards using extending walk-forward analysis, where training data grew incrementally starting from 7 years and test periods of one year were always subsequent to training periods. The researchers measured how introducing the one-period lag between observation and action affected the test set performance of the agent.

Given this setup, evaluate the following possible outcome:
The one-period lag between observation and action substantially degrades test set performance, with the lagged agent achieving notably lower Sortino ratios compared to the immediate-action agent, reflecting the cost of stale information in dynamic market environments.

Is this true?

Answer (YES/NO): YES